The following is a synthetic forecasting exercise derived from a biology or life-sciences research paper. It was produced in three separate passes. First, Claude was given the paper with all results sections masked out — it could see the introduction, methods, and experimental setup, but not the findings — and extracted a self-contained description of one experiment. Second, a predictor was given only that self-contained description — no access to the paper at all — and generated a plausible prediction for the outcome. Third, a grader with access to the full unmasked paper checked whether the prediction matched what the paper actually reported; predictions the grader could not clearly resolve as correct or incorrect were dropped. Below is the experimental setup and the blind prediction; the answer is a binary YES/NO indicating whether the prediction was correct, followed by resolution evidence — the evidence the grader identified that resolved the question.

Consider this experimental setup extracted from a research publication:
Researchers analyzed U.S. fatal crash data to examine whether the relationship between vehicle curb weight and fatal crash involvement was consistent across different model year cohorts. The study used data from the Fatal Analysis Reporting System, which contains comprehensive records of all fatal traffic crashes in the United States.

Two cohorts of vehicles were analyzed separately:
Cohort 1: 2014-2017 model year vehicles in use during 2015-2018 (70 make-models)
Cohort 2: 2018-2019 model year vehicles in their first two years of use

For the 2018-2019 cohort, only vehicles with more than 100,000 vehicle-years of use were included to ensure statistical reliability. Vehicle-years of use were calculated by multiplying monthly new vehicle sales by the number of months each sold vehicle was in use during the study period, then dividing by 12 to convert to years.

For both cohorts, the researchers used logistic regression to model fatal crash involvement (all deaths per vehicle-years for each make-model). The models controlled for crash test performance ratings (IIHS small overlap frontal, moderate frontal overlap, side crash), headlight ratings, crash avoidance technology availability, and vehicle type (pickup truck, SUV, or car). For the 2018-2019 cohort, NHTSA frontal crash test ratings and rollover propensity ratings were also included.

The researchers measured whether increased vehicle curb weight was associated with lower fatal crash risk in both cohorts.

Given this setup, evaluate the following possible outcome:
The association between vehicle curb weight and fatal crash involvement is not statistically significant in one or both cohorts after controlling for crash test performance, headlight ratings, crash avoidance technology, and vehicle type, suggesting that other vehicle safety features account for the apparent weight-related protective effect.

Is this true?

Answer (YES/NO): YES